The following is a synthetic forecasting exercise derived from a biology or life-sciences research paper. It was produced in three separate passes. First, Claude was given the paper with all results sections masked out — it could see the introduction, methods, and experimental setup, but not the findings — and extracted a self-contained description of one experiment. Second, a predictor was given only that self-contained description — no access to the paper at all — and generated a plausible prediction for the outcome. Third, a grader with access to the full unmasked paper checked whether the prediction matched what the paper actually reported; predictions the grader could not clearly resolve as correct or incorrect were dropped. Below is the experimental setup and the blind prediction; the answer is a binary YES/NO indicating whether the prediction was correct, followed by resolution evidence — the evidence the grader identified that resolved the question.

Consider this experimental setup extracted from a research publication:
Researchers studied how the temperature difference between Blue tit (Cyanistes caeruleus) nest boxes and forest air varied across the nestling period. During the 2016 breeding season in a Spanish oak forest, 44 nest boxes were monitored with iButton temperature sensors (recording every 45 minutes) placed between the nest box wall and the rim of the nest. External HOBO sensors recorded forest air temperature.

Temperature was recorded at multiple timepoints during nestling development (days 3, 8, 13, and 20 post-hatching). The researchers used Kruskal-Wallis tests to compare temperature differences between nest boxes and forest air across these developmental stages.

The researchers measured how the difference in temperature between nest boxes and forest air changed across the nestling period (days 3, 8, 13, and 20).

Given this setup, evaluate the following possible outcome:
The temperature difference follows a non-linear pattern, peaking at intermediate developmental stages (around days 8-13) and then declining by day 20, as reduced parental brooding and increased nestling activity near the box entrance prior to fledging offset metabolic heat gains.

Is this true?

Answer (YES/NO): YES